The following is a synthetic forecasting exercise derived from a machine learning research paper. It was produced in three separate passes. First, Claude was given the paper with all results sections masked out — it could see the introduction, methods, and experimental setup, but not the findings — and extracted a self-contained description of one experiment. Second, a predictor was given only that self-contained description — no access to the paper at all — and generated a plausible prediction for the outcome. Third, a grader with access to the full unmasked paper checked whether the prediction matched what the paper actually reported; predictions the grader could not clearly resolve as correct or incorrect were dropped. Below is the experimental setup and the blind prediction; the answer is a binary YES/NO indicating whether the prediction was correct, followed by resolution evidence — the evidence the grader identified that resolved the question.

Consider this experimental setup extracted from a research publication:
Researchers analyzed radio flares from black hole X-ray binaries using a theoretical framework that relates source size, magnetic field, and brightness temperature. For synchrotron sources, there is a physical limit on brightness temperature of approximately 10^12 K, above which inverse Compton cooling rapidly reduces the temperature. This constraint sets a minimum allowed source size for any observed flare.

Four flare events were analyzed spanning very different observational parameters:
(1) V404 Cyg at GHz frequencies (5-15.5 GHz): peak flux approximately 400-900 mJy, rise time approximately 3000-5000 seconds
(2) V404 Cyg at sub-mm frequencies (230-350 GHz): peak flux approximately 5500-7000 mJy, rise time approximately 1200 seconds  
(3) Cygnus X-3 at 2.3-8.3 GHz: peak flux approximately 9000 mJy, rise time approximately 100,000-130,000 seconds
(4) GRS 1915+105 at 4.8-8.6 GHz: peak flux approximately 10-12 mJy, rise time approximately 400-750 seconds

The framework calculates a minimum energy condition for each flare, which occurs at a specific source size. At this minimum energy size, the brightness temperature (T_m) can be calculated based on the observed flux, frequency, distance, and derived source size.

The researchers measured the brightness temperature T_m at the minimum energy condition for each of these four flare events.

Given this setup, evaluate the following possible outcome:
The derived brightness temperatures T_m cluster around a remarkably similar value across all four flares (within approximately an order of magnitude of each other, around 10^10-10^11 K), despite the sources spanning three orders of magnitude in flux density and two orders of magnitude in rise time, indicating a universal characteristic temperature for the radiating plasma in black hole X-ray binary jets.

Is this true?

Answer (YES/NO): YES